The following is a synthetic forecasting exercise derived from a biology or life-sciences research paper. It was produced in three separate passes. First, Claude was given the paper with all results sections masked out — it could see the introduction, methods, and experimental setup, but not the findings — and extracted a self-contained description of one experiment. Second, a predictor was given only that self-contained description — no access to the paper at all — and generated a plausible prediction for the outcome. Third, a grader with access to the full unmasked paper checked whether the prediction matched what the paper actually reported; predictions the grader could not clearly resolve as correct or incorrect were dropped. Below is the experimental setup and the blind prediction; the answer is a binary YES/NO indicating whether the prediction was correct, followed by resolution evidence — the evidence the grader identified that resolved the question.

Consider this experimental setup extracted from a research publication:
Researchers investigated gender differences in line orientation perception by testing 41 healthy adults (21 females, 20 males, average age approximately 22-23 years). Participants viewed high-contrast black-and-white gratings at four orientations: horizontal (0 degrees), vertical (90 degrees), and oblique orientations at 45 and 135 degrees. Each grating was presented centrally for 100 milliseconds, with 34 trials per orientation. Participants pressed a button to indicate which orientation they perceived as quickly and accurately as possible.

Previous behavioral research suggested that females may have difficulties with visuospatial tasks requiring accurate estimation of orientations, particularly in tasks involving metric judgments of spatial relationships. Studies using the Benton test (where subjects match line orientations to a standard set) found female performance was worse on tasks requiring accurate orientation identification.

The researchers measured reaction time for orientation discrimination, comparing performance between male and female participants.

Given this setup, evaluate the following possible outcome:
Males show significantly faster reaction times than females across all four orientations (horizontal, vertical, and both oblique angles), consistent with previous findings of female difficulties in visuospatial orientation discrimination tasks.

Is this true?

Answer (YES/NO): YES